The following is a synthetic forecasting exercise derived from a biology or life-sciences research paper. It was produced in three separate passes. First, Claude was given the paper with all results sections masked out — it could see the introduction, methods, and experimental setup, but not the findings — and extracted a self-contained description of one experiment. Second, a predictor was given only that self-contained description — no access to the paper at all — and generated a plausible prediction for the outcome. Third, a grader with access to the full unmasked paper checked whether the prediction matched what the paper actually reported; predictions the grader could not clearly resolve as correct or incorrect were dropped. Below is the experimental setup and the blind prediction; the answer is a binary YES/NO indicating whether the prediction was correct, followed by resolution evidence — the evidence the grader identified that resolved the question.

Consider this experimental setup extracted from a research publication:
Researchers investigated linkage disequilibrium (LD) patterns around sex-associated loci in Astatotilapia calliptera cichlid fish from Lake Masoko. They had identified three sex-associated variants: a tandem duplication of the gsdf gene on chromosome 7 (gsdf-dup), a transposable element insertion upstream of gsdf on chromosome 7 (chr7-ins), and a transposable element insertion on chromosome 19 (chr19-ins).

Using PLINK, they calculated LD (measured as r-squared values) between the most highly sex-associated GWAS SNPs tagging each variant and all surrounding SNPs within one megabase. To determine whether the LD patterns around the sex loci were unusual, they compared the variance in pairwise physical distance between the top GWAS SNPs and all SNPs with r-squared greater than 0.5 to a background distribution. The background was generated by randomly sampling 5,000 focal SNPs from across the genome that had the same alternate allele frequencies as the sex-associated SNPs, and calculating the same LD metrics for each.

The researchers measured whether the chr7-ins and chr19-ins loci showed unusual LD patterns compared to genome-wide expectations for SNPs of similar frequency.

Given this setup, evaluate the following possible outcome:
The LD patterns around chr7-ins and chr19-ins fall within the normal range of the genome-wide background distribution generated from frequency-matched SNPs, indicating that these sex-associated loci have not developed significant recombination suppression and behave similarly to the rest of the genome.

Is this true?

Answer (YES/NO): NO